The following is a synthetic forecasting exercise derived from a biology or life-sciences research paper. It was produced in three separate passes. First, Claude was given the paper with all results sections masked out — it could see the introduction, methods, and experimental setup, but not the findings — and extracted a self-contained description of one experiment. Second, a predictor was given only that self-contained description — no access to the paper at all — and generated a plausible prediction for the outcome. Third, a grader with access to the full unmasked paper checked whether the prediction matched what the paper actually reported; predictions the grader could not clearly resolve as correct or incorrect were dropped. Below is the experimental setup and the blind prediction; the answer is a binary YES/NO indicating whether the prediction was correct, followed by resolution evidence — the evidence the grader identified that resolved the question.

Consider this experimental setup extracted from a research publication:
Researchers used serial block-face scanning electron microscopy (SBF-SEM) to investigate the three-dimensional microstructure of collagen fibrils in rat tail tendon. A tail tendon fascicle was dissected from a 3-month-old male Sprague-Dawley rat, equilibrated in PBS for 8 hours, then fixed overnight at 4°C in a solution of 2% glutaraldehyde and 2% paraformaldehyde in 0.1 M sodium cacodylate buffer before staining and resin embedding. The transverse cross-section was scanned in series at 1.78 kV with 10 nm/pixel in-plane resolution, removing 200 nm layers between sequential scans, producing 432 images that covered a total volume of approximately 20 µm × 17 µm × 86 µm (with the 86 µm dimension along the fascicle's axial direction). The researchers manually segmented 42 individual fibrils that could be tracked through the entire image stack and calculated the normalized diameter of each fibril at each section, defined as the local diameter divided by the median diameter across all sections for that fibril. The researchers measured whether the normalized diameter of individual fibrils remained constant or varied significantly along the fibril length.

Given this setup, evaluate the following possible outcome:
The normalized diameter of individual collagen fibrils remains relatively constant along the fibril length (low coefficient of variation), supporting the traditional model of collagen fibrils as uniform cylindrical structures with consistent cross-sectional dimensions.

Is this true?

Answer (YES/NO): YES